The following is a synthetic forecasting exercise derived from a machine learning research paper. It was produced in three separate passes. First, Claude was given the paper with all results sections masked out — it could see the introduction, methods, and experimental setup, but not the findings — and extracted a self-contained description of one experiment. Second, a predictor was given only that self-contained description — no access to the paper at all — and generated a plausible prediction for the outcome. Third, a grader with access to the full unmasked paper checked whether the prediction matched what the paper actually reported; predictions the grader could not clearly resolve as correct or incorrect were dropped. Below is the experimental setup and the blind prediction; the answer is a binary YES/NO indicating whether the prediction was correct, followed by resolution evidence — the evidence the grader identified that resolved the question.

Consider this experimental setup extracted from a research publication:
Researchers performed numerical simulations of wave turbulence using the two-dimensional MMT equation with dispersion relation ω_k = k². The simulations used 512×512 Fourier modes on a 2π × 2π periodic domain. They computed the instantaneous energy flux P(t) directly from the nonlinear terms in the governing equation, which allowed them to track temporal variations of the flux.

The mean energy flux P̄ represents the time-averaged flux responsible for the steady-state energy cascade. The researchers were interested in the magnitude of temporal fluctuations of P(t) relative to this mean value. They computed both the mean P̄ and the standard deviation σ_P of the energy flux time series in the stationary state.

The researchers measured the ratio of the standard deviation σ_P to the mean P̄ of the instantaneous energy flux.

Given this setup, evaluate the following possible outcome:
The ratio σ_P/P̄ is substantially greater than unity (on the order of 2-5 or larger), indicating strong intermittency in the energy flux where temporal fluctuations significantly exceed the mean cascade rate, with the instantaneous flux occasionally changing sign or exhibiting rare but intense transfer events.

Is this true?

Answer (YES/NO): NO